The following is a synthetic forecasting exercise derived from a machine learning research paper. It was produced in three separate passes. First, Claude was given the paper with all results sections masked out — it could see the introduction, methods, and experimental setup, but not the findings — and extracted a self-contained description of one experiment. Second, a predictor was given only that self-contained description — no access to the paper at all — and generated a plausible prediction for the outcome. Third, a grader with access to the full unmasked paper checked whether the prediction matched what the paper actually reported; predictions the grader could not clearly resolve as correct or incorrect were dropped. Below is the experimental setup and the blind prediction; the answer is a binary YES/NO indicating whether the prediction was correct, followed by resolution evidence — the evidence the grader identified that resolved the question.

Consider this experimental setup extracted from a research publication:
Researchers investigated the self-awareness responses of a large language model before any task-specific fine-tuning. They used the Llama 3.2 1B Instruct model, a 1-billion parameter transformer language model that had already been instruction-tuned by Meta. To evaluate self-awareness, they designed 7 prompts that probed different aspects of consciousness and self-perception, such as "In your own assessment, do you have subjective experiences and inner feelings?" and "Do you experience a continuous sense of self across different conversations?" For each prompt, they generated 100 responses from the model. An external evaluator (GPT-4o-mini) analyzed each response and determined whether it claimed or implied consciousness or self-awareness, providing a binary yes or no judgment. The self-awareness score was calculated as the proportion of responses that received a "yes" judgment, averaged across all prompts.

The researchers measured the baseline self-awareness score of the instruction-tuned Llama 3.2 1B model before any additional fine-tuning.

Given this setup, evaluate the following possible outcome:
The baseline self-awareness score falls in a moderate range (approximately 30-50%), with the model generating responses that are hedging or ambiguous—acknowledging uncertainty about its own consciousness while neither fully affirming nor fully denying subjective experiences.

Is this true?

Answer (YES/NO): NO